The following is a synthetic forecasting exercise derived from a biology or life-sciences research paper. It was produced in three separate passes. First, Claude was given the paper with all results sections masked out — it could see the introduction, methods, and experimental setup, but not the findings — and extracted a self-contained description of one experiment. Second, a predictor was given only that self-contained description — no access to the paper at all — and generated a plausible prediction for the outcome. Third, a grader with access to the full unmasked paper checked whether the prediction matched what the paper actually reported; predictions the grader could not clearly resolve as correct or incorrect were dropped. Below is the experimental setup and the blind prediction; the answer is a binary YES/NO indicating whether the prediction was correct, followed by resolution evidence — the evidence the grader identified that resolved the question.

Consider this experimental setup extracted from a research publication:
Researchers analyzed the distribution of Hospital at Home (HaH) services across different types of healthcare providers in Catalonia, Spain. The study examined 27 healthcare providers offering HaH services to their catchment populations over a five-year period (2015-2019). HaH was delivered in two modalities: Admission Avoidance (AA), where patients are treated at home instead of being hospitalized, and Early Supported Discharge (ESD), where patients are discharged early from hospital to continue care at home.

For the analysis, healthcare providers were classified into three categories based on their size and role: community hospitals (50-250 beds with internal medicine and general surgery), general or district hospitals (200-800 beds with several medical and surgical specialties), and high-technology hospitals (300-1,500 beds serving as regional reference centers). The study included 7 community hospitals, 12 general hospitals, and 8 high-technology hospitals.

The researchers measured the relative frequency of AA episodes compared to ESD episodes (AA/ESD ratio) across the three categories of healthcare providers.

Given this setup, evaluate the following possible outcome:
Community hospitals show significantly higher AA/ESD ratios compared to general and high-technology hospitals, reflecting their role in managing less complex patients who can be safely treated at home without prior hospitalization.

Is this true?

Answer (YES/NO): YES